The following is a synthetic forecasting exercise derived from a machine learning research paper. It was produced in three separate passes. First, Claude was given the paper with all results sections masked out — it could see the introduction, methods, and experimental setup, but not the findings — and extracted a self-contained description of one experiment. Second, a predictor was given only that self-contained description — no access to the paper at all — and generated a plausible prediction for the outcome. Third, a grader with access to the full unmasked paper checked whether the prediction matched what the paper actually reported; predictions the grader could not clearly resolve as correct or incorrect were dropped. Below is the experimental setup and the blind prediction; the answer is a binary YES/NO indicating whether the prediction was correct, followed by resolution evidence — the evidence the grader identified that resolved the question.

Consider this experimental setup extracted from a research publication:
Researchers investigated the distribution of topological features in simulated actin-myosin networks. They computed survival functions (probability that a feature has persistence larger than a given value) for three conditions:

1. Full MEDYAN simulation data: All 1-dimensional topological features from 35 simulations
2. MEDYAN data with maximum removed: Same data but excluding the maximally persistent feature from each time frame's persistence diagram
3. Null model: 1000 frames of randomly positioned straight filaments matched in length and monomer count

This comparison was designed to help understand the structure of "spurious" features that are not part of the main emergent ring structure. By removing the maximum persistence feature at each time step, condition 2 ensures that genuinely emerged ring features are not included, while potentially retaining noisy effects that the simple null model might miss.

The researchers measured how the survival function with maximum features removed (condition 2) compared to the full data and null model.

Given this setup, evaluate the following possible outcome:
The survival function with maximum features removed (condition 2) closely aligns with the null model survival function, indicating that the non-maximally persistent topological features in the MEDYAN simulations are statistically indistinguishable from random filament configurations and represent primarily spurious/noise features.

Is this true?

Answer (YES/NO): NO